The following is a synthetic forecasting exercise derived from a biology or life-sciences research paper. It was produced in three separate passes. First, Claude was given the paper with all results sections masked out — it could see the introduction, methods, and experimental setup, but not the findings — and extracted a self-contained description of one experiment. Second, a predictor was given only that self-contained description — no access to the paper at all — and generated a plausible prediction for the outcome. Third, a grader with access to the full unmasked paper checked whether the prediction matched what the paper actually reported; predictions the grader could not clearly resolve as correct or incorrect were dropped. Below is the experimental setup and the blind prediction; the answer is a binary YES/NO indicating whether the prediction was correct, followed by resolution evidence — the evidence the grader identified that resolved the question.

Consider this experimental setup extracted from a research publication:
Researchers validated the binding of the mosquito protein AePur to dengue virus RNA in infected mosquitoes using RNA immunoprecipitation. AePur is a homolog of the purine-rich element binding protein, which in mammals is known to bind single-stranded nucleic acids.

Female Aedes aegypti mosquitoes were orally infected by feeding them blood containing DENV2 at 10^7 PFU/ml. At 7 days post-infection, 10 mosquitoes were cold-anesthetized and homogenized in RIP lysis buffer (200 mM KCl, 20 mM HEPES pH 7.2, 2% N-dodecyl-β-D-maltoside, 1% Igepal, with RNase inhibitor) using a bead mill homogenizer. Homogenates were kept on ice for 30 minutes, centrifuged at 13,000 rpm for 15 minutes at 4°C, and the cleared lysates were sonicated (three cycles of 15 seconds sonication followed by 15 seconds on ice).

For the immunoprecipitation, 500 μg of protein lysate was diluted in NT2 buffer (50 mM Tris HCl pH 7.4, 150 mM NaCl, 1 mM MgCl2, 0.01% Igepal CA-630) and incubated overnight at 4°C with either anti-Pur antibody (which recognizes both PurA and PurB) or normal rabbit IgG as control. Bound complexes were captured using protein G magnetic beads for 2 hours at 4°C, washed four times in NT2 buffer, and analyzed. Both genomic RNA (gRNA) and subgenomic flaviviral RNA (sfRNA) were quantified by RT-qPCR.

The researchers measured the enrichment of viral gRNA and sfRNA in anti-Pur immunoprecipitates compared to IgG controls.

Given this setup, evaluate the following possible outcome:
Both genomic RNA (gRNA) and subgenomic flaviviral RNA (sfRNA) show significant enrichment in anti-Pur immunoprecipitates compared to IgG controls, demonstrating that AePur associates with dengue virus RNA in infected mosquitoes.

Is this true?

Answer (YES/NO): NO